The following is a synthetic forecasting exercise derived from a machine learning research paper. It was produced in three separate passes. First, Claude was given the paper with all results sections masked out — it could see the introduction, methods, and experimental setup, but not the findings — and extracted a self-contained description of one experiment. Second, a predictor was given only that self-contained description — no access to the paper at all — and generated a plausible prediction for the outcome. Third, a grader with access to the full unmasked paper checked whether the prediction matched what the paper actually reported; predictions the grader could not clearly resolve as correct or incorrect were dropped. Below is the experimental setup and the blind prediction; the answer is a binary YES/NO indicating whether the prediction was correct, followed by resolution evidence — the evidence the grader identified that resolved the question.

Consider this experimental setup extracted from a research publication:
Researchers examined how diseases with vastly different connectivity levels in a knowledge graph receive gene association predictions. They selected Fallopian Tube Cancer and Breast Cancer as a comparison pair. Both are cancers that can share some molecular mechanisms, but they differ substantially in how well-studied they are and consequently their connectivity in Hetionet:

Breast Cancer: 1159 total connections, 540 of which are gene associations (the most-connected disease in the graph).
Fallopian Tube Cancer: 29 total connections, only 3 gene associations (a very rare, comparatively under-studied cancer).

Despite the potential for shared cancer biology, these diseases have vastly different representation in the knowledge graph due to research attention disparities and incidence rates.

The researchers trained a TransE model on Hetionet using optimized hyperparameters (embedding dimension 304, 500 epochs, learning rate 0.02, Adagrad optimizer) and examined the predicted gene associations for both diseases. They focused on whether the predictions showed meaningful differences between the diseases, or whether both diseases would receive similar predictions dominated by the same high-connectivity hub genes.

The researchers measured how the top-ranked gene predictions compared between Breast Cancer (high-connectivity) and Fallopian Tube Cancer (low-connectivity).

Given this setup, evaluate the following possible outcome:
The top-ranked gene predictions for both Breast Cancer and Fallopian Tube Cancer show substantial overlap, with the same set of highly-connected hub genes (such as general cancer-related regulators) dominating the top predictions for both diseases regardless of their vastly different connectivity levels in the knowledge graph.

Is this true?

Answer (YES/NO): YES